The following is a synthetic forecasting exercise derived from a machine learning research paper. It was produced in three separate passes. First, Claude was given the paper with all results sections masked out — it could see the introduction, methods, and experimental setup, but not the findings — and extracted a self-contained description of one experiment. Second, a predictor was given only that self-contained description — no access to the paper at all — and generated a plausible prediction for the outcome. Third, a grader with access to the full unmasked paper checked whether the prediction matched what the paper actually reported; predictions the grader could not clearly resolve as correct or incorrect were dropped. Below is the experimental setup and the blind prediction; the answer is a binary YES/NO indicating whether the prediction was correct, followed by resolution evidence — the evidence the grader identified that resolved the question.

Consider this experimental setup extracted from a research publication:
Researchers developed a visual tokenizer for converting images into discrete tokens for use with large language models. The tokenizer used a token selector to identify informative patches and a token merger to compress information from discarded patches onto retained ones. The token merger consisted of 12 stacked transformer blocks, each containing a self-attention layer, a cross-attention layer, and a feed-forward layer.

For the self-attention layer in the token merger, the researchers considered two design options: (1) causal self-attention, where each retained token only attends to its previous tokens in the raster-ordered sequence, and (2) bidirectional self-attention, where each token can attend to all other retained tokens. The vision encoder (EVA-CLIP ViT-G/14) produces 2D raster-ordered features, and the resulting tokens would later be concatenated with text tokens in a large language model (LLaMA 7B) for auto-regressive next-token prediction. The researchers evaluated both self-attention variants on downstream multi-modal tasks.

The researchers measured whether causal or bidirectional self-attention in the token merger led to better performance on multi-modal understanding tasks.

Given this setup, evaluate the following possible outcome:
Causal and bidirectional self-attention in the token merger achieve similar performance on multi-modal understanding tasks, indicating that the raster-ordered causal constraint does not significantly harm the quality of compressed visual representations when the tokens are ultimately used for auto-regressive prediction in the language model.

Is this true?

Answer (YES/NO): NO